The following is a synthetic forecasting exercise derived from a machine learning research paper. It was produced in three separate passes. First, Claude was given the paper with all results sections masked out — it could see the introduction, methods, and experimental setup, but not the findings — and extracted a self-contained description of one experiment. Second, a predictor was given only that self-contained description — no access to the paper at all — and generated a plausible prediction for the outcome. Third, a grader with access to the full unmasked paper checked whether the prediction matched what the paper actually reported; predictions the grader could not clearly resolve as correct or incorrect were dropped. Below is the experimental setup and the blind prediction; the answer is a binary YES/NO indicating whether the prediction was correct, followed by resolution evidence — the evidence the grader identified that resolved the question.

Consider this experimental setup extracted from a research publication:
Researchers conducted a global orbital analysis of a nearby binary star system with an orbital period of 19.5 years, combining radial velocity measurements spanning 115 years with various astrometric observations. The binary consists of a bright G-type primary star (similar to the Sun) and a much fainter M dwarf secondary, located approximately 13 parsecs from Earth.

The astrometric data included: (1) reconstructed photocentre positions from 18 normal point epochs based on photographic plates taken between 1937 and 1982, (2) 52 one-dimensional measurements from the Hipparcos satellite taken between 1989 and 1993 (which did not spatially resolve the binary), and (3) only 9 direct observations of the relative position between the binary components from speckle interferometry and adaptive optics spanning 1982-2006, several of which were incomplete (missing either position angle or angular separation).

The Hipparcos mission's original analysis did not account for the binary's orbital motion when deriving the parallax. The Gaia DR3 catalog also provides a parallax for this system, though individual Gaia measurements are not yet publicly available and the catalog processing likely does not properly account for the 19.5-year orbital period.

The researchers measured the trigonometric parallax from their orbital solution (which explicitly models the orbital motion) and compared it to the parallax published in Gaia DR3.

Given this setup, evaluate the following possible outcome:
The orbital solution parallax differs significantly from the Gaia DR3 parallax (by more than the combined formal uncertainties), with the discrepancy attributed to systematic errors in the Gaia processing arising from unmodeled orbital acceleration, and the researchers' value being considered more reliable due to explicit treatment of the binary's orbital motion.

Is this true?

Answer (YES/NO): YES